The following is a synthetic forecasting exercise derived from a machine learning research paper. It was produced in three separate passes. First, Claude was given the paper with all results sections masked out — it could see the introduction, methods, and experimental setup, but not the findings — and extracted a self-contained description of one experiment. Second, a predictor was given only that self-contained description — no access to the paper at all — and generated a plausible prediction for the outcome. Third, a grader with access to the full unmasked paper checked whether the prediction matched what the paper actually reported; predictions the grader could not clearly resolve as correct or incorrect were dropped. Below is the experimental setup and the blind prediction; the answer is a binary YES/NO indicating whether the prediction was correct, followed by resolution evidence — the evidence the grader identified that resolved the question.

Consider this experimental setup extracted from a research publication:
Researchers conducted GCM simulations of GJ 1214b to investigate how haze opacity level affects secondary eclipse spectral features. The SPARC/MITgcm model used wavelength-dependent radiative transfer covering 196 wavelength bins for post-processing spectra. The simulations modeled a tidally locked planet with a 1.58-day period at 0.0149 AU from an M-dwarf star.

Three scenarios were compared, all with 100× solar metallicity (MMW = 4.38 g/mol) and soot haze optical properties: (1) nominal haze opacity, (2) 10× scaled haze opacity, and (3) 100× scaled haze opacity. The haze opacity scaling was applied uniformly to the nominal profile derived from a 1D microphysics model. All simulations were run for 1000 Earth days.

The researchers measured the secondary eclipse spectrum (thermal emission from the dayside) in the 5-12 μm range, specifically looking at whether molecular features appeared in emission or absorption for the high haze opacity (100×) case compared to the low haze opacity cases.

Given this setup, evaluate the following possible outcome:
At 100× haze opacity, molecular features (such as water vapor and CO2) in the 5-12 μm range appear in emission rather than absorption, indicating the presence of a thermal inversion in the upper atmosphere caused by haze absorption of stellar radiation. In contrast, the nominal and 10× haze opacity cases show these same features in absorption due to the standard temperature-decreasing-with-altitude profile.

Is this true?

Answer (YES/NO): NO